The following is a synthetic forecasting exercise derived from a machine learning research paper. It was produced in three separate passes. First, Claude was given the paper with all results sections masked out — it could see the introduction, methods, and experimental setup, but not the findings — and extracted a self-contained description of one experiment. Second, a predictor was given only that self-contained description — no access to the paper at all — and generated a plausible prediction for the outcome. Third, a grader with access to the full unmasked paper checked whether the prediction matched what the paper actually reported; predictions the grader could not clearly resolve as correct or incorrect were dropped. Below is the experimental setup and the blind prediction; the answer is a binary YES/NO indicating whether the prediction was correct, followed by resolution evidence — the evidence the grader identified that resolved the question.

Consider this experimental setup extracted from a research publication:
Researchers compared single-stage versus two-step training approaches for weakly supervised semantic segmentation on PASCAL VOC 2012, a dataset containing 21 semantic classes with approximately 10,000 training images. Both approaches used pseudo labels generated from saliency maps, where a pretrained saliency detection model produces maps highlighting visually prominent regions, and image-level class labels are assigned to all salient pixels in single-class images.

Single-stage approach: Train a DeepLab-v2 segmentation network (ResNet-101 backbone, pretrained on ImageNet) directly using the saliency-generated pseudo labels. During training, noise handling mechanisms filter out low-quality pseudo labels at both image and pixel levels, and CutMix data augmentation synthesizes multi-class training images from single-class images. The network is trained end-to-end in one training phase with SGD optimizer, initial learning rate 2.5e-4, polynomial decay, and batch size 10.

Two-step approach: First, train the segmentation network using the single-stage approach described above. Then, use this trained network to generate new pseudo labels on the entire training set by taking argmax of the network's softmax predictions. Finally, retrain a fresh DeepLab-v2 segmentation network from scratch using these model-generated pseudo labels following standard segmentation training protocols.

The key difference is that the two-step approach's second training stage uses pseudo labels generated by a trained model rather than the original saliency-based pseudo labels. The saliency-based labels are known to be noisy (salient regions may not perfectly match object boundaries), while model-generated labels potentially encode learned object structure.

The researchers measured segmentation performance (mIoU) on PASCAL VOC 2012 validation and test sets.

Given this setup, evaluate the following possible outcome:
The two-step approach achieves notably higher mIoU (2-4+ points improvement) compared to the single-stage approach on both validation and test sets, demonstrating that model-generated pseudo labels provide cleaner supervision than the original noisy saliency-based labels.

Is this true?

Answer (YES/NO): YES